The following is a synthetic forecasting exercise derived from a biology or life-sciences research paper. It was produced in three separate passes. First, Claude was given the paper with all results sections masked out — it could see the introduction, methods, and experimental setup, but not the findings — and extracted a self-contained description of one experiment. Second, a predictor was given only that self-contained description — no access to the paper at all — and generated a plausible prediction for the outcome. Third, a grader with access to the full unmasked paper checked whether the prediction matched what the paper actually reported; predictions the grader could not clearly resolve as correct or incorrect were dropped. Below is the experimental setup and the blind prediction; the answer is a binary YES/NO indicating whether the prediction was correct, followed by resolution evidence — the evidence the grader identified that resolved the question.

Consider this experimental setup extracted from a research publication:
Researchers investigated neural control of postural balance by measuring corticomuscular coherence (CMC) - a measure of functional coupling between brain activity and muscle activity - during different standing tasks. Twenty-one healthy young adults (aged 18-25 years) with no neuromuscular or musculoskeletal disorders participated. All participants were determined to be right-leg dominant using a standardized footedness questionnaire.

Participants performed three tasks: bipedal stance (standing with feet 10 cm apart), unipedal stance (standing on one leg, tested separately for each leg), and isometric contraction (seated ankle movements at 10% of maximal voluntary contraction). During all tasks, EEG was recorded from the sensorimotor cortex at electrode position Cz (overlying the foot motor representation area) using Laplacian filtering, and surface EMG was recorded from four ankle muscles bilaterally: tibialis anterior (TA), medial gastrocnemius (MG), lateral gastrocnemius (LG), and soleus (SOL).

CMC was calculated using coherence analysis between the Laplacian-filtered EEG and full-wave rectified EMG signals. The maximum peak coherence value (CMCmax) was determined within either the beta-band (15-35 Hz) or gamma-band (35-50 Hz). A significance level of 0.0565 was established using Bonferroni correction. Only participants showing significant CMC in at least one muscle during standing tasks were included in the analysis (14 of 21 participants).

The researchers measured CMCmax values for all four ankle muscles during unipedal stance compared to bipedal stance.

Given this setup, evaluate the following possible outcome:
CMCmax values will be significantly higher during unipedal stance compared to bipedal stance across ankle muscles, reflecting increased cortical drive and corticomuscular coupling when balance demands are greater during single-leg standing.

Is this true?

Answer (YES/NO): YES